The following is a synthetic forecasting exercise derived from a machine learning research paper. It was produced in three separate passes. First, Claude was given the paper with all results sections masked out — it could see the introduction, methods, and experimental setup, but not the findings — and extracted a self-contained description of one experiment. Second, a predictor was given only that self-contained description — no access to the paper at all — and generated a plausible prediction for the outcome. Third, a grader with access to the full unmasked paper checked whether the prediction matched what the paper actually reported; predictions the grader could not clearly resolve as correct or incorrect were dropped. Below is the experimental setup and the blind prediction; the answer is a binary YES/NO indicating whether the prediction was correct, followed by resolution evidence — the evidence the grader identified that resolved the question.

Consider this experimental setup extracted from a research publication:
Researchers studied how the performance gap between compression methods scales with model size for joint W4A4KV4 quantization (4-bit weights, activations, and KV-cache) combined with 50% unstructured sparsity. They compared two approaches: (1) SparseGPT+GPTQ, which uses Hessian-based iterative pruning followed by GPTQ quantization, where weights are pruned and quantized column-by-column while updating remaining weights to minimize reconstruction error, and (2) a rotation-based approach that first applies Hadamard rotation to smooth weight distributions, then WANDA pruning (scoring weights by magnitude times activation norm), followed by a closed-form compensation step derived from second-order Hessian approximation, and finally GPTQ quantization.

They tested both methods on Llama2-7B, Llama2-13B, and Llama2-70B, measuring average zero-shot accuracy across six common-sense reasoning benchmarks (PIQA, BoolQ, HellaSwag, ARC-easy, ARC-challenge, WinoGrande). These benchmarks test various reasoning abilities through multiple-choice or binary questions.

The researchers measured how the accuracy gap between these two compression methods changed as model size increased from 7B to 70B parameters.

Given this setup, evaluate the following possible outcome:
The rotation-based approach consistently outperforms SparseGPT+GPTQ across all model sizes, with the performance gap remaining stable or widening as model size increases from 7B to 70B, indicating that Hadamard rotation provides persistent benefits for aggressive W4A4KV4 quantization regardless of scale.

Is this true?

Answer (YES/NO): NO